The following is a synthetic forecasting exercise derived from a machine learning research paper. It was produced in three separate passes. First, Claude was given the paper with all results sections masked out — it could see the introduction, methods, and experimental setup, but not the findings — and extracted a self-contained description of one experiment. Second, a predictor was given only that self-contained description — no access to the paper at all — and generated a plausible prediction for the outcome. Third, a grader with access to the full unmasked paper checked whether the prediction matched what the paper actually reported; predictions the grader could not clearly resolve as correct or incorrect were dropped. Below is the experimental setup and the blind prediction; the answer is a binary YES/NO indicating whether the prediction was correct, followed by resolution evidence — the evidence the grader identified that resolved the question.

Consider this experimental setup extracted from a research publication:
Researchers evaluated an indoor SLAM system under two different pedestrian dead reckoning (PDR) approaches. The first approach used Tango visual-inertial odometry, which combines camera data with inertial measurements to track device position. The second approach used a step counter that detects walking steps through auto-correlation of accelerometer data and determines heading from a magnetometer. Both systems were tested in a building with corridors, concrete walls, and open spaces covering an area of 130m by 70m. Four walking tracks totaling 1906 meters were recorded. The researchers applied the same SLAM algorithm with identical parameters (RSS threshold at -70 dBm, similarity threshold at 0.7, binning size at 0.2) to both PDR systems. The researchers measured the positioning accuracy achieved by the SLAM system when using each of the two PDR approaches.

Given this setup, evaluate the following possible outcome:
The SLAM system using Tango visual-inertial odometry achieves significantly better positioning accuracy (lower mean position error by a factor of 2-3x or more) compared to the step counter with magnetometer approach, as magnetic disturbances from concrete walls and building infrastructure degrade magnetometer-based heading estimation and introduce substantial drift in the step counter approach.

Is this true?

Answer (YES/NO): YES